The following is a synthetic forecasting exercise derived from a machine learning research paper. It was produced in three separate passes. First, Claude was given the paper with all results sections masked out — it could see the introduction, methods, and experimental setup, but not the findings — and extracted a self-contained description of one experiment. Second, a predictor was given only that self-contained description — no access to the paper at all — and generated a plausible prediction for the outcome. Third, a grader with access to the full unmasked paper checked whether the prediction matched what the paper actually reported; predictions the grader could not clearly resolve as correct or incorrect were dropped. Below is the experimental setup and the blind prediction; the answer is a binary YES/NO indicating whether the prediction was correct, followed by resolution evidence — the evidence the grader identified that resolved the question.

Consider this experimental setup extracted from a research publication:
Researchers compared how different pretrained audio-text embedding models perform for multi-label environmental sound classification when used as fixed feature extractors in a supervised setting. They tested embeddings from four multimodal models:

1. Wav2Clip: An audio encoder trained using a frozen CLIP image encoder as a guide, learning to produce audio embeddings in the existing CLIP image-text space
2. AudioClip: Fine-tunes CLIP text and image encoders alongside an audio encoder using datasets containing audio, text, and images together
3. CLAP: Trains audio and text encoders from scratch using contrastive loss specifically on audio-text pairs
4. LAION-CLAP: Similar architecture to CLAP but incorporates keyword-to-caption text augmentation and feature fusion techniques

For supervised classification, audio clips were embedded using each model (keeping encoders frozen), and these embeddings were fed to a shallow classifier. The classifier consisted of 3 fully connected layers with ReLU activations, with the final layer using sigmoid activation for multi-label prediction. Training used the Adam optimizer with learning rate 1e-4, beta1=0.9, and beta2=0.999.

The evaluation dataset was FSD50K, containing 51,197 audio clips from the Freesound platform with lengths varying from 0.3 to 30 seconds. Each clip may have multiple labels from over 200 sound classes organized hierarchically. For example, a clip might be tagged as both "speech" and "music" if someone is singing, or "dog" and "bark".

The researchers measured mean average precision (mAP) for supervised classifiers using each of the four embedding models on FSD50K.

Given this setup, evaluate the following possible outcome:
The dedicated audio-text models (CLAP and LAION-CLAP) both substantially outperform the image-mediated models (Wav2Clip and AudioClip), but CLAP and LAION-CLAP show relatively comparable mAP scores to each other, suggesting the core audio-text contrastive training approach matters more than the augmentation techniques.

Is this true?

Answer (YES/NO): YES